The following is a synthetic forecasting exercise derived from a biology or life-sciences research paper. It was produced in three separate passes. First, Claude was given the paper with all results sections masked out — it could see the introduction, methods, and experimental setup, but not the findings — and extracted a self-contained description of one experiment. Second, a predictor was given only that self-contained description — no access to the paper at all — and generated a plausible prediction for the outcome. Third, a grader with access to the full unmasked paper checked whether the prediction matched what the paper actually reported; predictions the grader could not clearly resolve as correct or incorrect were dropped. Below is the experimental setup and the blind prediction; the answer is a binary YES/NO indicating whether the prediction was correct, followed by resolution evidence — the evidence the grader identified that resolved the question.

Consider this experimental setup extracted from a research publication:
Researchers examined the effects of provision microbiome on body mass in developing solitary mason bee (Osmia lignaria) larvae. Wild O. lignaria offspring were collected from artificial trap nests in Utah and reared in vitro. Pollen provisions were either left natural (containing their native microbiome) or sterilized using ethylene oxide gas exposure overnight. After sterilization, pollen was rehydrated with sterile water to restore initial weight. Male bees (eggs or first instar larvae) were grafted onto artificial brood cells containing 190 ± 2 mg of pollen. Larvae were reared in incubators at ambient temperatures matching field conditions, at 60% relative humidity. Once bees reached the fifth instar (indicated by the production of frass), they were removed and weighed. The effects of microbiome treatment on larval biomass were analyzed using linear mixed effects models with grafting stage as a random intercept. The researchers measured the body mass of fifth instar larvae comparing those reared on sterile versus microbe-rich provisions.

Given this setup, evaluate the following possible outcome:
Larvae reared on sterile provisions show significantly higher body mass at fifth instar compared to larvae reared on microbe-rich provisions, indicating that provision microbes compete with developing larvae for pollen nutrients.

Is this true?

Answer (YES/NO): YES